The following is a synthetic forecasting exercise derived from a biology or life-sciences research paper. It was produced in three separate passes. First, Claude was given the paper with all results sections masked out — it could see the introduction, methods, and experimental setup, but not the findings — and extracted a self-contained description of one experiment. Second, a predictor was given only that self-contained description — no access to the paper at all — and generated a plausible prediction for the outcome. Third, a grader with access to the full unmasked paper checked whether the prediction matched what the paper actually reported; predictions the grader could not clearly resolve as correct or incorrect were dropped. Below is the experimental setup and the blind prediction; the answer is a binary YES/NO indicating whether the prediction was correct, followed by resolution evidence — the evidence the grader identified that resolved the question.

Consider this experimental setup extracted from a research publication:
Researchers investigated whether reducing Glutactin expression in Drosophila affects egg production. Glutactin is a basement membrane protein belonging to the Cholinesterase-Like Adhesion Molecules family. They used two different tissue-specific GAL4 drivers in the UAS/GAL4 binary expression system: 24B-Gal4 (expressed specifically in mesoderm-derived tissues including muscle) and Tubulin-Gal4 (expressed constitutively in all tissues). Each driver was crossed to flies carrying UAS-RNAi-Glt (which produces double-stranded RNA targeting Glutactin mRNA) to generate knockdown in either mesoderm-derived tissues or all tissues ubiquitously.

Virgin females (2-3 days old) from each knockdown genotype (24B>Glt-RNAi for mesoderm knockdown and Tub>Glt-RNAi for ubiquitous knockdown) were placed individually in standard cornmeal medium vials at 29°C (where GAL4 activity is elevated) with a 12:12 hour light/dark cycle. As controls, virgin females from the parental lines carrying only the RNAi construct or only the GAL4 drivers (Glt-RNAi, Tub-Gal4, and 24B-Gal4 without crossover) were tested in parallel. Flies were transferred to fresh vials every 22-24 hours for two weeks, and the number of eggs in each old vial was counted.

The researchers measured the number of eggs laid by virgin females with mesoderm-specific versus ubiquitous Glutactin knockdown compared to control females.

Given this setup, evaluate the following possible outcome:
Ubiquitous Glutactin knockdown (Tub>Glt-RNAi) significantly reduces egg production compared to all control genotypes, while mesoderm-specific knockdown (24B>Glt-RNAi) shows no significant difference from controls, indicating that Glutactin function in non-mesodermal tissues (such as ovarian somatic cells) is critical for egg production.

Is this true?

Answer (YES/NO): YES